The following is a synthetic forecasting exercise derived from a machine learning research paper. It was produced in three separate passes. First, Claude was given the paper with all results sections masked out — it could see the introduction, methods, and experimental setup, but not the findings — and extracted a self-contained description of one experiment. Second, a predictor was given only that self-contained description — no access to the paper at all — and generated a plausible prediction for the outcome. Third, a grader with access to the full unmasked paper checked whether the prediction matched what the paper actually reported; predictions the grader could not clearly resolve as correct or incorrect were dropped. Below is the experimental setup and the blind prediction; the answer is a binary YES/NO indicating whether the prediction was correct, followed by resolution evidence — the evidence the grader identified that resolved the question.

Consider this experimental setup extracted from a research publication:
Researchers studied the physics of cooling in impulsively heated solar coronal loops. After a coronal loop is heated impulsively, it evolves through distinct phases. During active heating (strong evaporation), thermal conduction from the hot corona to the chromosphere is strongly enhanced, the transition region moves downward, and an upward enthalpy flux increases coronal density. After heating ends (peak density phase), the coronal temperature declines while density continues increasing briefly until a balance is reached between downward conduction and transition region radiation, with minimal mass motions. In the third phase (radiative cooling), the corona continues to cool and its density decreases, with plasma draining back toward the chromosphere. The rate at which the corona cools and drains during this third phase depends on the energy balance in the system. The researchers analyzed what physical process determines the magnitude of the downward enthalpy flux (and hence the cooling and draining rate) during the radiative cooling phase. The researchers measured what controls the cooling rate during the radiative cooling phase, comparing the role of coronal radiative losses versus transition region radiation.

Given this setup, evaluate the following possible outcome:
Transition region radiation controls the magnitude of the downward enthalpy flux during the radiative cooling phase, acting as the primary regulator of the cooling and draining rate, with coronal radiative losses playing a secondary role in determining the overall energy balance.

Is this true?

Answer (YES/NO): YES